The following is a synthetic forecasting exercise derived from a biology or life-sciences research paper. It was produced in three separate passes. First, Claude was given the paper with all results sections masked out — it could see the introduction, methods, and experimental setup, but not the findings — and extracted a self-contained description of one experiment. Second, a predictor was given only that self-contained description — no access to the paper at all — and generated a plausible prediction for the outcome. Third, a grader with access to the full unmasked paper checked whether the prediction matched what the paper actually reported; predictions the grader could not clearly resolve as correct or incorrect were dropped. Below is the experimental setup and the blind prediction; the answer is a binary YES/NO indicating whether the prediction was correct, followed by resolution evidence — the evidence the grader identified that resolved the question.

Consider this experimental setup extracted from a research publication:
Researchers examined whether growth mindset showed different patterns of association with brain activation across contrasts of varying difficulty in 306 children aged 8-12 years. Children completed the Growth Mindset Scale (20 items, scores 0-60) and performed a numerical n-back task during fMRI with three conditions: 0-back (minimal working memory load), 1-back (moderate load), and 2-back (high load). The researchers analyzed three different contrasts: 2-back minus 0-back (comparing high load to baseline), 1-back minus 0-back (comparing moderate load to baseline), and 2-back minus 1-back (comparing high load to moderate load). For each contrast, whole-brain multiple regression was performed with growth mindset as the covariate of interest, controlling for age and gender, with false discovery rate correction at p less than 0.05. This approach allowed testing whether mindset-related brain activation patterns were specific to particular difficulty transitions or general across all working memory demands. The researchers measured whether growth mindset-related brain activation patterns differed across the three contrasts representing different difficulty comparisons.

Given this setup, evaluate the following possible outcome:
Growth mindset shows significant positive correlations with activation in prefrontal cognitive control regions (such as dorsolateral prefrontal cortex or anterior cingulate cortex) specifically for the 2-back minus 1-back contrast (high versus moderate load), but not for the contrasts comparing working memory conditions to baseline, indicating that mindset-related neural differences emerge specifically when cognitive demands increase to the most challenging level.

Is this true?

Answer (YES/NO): NO